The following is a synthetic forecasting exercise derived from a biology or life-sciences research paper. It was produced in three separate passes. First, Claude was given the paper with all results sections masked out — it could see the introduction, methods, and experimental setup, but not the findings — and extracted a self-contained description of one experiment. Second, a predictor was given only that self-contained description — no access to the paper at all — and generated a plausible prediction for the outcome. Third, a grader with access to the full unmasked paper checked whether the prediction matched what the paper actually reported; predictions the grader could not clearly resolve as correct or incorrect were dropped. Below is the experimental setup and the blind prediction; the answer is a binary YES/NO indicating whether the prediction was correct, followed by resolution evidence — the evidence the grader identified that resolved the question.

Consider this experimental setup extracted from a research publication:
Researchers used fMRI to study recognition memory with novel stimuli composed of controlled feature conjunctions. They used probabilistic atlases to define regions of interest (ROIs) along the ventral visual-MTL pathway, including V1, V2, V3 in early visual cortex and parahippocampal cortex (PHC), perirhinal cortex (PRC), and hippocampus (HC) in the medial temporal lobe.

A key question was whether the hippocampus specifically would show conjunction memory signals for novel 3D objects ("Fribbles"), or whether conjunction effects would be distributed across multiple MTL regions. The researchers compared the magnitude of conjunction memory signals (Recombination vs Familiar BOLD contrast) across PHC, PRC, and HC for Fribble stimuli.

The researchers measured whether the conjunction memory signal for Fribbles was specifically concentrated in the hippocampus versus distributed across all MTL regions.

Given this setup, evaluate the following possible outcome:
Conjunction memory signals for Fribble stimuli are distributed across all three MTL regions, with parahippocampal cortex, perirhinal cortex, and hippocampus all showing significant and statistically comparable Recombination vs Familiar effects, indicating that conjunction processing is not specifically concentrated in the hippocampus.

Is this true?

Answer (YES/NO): NO